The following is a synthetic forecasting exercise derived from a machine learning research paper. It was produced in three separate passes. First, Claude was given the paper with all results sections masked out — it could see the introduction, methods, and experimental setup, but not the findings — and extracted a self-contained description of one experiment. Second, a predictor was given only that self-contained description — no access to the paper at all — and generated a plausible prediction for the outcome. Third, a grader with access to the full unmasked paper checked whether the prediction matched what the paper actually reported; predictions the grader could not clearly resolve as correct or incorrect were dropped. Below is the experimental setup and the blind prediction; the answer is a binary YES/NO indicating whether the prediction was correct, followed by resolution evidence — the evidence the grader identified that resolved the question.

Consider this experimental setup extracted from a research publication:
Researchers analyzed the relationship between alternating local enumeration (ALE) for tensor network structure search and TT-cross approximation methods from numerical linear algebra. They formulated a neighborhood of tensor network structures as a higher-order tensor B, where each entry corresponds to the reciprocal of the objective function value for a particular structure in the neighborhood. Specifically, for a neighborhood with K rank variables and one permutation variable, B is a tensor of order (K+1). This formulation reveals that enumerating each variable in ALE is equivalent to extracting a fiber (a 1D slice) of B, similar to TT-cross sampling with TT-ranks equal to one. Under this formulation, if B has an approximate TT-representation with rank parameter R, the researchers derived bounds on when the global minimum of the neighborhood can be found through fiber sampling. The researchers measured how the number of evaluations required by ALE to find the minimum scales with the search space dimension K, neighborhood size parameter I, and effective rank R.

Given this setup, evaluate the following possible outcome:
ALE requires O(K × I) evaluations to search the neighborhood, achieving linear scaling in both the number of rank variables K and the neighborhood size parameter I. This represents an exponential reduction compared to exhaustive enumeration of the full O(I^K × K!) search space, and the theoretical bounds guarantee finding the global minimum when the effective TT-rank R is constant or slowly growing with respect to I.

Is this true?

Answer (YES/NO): NO